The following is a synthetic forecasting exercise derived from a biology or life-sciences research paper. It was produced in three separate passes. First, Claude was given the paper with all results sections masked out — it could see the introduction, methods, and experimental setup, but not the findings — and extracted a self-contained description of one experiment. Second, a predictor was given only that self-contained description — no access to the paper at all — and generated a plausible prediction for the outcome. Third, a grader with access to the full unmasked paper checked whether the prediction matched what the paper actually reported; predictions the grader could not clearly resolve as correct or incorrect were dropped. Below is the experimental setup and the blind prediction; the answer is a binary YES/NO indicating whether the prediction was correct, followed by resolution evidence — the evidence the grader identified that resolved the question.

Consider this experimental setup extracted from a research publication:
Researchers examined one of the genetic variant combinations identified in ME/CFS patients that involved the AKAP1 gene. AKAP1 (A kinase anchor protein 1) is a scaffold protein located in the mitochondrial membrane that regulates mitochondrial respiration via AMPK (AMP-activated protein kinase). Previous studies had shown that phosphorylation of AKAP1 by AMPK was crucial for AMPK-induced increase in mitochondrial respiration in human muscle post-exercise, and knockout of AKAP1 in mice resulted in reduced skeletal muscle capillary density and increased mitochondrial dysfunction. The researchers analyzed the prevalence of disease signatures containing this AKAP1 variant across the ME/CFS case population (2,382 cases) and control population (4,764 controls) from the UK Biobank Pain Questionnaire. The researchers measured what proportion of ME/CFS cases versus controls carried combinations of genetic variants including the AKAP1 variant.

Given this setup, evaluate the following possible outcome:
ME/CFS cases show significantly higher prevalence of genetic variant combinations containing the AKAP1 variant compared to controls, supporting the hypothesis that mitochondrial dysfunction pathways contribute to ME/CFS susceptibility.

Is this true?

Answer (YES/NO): YES